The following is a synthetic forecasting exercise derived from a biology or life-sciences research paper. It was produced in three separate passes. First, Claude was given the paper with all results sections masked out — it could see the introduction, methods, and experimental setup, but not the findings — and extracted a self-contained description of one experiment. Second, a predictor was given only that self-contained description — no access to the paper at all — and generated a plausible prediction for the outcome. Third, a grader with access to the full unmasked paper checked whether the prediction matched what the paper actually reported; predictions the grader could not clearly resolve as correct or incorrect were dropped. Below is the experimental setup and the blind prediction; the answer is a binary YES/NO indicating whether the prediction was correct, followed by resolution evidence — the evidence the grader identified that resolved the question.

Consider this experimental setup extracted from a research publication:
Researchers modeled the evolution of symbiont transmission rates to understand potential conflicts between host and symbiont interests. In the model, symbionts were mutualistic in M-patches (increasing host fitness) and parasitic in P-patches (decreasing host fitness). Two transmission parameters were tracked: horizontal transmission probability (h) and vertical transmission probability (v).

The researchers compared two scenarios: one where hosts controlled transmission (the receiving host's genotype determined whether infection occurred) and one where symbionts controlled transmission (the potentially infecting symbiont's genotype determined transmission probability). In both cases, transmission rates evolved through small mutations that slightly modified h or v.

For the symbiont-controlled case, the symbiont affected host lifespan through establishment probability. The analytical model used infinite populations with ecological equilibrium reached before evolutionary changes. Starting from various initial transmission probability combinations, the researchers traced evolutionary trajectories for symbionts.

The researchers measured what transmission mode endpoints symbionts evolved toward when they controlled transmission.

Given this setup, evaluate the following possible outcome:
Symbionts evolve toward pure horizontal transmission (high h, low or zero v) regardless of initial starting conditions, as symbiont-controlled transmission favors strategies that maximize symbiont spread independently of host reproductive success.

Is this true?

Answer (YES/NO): NO